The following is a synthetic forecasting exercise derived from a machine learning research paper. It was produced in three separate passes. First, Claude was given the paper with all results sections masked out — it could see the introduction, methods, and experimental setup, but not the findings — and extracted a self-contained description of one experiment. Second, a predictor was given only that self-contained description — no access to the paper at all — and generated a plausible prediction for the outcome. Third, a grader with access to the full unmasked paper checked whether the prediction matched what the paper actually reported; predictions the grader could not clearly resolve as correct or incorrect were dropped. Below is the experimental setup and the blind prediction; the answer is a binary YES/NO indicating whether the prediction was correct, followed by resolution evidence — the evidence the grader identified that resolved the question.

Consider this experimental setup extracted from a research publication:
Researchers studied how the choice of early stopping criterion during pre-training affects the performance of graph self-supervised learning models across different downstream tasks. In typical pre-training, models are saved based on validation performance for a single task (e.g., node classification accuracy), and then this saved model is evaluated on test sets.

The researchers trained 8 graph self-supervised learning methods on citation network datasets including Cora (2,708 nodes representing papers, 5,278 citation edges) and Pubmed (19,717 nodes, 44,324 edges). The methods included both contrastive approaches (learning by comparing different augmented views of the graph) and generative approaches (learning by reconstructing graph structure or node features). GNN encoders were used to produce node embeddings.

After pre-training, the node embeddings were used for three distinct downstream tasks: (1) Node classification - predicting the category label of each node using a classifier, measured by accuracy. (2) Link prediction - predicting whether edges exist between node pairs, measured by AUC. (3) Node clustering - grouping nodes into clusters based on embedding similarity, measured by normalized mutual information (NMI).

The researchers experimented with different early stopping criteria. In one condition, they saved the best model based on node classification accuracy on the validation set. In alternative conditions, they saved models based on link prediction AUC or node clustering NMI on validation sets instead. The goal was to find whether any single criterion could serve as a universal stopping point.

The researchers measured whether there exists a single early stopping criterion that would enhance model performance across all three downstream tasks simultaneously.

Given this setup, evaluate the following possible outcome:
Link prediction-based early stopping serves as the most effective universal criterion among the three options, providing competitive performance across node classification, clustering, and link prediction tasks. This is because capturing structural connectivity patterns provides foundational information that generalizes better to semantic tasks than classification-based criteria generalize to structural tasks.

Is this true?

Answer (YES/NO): NO